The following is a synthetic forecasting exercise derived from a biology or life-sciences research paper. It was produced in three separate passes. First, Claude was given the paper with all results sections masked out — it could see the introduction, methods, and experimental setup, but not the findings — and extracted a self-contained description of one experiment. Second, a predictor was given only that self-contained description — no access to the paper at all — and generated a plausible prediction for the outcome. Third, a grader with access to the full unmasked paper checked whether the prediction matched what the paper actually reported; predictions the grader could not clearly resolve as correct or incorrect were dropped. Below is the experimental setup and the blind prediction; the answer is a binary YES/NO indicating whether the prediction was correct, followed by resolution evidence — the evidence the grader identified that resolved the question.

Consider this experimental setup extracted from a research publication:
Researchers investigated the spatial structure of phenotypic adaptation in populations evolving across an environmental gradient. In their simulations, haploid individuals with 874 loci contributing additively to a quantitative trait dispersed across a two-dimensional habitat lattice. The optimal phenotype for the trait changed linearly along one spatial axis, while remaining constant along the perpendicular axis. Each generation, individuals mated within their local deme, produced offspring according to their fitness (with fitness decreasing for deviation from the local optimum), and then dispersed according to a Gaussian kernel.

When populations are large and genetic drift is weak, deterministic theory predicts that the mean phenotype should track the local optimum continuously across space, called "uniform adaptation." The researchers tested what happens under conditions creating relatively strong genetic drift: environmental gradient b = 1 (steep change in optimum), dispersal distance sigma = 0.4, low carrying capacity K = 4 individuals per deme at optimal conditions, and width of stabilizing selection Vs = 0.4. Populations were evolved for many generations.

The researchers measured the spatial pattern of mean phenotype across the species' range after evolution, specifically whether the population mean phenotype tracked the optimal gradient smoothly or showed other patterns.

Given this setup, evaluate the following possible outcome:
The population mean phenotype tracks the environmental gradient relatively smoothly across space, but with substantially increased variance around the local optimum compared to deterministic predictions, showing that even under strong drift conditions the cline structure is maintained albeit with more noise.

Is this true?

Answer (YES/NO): NO